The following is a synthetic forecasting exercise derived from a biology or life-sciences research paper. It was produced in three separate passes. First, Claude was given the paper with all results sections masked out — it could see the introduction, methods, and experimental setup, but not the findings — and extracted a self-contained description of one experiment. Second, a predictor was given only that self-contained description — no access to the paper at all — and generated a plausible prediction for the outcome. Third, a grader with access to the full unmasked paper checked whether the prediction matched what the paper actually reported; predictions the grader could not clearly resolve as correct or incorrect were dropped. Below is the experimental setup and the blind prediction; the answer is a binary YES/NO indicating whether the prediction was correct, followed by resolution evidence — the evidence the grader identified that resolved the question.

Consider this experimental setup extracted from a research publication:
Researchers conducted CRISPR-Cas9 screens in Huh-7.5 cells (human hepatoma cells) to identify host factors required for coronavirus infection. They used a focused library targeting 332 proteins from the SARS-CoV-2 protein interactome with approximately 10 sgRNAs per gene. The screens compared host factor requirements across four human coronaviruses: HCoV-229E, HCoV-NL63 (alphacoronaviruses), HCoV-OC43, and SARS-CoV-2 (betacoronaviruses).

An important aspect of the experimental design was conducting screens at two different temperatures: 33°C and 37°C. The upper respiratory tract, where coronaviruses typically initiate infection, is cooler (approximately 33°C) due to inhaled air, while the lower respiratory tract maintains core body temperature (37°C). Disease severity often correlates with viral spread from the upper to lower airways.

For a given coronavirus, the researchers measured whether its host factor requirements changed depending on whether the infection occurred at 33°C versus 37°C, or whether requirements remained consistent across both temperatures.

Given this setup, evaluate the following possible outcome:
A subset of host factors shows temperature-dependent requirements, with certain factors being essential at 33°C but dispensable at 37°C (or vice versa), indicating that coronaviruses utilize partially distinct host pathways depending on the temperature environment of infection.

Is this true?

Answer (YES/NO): YES